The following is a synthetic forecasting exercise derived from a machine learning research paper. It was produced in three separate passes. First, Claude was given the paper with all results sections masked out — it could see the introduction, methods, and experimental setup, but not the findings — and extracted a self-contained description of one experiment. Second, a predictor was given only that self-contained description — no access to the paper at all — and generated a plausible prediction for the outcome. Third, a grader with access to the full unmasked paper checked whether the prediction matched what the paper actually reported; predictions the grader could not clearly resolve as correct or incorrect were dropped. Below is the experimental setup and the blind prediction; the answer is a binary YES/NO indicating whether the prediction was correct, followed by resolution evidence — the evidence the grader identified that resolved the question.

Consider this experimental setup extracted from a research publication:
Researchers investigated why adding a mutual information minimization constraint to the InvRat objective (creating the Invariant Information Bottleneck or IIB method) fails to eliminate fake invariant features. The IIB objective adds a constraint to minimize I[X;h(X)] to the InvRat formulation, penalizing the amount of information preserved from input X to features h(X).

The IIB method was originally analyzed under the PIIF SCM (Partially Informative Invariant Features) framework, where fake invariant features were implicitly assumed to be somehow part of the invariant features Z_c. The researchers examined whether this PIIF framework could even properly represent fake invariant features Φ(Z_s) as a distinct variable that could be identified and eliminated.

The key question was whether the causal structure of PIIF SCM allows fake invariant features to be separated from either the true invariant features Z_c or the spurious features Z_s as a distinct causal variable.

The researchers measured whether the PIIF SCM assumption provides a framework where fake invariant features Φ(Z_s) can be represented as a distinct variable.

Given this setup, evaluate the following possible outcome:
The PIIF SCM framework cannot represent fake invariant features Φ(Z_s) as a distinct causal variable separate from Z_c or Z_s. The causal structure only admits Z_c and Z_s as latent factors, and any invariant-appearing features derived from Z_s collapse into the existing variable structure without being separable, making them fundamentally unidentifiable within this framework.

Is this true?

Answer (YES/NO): YES